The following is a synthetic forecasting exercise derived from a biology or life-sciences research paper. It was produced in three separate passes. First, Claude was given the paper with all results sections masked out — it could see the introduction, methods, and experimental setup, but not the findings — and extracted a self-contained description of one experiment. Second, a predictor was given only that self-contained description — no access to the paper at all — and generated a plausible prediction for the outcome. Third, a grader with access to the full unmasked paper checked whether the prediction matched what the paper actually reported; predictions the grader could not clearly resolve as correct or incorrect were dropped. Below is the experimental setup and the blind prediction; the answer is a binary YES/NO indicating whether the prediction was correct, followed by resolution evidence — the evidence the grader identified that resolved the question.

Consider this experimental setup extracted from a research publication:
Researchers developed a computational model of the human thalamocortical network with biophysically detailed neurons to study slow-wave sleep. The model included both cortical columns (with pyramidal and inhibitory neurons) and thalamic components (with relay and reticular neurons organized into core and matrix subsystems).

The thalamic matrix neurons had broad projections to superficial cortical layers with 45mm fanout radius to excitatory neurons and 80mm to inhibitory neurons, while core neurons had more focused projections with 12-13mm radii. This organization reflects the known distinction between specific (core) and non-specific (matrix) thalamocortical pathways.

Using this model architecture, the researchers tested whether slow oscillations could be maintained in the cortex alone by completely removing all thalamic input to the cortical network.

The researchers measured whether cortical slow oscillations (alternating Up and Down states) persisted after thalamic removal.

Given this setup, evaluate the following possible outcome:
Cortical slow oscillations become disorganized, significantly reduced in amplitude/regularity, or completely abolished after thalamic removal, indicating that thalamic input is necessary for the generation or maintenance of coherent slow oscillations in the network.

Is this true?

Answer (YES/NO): NO